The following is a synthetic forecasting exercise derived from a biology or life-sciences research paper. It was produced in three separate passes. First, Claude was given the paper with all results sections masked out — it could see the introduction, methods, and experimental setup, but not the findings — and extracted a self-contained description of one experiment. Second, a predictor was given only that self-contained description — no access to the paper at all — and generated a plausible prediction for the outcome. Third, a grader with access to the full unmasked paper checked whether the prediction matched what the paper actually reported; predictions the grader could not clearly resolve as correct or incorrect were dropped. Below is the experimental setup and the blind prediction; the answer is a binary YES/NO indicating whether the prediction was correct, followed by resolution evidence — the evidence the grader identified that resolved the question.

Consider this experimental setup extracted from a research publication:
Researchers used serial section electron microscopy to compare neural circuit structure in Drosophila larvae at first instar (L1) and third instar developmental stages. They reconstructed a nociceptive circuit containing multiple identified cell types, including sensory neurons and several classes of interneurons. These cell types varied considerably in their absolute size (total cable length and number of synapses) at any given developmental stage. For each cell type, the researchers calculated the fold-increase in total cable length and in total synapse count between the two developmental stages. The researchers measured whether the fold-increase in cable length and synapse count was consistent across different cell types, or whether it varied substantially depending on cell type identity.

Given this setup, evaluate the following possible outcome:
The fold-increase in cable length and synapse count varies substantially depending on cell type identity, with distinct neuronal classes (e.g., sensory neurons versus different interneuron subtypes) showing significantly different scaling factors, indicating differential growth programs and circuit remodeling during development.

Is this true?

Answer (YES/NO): NO